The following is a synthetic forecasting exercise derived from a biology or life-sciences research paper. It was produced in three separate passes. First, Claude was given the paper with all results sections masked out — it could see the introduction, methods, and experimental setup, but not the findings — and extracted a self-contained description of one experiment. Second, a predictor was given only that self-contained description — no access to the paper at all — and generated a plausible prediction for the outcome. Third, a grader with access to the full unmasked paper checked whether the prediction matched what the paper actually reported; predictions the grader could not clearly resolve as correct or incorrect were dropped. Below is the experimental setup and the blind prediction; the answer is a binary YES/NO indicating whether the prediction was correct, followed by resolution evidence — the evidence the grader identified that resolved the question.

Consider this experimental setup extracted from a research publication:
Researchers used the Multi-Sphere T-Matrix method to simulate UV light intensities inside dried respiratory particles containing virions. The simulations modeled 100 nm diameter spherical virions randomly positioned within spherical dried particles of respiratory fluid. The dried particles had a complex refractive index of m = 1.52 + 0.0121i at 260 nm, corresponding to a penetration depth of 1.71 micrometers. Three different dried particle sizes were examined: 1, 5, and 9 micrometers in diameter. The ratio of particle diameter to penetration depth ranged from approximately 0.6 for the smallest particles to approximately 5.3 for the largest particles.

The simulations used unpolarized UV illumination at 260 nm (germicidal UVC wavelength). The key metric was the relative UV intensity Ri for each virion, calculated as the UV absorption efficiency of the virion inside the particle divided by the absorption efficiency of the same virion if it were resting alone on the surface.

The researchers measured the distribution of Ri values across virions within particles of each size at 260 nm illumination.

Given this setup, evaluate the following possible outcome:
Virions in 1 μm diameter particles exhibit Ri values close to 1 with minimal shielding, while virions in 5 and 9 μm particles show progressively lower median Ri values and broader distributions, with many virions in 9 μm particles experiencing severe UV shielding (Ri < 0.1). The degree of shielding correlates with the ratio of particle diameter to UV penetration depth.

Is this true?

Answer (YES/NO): YES